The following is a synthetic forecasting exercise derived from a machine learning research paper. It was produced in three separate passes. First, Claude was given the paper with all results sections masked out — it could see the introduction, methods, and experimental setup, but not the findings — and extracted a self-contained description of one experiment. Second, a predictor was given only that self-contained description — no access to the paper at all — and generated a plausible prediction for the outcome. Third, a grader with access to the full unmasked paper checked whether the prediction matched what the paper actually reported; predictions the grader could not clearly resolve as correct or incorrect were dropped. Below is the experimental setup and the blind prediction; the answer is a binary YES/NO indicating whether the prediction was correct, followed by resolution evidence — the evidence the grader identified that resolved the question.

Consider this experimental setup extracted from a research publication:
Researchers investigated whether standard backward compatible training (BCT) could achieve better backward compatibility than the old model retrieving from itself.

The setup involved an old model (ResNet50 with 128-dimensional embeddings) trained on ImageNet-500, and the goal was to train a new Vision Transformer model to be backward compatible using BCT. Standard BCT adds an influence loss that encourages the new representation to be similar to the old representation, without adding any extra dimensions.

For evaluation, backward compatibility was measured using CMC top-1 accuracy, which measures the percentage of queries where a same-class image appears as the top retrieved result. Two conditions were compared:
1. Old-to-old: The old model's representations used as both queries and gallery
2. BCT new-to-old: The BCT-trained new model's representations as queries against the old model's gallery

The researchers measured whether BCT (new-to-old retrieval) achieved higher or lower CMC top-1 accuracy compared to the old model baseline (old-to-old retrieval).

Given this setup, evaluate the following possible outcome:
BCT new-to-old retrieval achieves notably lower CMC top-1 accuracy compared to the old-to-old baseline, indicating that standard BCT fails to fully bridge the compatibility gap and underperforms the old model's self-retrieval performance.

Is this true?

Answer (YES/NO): YES